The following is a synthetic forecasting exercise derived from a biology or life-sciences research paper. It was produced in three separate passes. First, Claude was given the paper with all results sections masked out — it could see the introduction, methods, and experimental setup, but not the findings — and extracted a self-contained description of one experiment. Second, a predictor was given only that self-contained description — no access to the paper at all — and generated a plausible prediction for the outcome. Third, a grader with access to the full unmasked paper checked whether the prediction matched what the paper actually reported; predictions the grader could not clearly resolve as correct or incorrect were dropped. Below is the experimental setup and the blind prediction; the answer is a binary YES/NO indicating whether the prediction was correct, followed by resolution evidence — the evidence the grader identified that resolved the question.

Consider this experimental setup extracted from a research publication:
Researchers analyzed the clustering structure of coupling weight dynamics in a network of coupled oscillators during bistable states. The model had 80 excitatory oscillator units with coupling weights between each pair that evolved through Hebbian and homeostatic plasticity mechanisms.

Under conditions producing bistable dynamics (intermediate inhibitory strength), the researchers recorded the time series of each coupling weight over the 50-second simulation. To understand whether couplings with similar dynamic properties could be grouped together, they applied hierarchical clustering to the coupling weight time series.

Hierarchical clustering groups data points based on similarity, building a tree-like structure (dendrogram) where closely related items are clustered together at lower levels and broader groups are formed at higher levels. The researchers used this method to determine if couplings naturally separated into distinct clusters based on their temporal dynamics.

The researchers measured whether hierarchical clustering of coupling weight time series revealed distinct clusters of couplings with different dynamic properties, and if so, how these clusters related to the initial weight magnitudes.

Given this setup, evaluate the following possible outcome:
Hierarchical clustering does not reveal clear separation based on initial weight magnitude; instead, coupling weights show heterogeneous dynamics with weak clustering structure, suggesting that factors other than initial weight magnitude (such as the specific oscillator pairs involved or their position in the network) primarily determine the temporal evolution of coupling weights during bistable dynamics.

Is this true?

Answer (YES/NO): YES